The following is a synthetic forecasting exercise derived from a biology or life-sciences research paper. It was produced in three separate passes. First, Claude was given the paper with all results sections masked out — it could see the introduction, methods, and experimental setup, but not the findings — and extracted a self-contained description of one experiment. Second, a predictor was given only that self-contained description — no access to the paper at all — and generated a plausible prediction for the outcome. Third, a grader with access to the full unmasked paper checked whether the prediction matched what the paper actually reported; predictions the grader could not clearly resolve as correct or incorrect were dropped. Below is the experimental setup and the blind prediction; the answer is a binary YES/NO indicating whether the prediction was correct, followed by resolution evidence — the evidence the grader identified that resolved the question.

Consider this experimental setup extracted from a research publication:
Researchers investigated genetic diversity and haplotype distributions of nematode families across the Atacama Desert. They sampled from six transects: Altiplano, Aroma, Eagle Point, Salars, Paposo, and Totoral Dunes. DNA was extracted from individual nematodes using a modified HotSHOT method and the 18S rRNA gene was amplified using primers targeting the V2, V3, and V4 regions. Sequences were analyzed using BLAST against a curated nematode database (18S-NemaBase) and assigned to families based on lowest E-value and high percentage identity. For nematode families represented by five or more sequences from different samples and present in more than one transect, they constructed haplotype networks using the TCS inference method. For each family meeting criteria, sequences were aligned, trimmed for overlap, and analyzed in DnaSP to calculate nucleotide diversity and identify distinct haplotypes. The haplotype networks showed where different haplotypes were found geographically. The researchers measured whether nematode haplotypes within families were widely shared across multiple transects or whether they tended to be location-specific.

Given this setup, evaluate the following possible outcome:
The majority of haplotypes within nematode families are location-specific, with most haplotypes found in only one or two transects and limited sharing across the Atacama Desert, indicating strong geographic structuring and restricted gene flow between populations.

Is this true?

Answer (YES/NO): NO